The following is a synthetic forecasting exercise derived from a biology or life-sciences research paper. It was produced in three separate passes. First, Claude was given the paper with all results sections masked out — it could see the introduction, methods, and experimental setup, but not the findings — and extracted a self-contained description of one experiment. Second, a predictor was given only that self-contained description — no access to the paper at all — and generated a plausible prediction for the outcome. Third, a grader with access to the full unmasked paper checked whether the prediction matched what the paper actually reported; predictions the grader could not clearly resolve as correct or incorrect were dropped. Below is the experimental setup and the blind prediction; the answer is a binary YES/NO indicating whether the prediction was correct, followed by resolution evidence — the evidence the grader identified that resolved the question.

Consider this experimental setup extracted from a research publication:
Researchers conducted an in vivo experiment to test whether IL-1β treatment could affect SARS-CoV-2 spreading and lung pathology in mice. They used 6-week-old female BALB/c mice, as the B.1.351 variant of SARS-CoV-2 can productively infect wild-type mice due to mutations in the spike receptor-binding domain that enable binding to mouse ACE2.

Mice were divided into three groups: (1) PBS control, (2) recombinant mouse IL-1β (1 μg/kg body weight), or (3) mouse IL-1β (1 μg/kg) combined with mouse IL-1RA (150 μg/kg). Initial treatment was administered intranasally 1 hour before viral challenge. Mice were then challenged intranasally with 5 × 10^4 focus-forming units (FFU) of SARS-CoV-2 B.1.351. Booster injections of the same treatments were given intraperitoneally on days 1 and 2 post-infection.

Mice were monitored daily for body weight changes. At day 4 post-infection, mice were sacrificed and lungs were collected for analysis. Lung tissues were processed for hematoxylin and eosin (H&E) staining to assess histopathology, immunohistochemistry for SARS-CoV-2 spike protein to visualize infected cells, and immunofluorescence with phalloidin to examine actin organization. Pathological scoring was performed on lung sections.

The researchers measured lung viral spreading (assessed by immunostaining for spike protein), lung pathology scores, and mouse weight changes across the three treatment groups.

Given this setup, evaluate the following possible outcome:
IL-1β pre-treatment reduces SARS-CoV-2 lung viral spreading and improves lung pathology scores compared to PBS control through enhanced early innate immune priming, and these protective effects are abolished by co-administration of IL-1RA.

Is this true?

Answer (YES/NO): YES